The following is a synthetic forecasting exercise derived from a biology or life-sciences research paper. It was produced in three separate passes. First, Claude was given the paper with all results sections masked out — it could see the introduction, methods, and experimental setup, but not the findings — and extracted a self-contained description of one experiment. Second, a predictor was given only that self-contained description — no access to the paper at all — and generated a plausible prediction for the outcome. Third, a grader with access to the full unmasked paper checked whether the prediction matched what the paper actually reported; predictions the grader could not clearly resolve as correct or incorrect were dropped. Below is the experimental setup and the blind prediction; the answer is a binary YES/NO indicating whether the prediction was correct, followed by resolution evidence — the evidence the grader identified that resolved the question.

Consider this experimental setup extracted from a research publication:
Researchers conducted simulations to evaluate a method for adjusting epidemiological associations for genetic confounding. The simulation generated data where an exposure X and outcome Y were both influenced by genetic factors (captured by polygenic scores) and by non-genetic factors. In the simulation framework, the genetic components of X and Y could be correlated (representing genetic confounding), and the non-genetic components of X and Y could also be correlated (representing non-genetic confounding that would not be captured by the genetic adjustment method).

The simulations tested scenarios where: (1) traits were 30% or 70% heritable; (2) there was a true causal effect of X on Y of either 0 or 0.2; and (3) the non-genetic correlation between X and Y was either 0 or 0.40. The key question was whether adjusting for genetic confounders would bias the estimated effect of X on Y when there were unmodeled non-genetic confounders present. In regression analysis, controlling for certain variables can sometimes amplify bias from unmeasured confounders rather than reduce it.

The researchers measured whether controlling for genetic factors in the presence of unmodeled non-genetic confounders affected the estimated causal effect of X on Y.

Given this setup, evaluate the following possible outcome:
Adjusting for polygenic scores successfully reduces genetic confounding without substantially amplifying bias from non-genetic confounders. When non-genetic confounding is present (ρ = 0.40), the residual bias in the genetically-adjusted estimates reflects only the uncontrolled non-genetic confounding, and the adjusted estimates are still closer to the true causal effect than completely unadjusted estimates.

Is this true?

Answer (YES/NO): NO